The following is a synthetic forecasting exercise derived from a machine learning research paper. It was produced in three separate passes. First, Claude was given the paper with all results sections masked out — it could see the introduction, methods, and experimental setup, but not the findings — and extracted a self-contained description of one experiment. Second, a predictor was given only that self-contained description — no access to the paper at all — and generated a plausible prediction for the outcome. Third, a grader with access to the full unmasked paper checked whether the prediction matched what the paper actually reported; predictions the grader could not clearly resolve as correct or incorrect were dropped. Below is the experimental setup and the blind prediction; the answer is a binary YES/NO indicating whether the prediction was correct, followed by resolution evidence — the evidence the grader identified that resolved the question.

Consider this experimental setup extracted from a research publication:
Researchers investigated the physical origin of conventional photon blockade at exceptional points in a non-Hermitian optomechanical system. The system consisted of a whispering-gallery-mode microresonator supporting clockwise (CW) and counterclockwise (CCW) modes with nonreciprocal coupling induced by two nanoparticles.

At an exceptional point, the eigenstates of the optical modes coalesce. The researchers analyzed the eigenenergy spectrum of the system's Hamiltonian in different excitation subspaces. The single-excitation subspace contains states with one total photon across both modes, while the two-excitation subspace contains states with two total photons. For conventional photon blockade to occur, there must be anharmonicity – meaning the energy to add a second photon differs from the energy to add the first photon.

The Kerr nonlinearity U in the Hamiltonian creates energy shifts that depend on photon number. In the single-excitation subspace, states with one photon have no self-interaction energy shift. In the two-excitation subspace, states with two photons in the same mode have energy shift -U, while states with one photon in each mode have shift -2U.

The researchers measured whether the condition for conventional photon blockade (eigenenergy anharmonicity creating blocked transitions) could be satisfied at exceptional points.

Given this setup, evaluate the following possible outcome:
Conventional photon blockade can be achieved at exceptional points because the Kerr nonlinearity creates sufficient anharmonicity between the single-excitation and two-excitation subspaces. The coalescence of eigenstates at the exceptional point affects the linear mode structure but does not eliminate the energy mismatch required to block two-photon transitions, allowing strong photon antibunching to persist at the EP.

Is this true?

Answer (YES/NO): YES